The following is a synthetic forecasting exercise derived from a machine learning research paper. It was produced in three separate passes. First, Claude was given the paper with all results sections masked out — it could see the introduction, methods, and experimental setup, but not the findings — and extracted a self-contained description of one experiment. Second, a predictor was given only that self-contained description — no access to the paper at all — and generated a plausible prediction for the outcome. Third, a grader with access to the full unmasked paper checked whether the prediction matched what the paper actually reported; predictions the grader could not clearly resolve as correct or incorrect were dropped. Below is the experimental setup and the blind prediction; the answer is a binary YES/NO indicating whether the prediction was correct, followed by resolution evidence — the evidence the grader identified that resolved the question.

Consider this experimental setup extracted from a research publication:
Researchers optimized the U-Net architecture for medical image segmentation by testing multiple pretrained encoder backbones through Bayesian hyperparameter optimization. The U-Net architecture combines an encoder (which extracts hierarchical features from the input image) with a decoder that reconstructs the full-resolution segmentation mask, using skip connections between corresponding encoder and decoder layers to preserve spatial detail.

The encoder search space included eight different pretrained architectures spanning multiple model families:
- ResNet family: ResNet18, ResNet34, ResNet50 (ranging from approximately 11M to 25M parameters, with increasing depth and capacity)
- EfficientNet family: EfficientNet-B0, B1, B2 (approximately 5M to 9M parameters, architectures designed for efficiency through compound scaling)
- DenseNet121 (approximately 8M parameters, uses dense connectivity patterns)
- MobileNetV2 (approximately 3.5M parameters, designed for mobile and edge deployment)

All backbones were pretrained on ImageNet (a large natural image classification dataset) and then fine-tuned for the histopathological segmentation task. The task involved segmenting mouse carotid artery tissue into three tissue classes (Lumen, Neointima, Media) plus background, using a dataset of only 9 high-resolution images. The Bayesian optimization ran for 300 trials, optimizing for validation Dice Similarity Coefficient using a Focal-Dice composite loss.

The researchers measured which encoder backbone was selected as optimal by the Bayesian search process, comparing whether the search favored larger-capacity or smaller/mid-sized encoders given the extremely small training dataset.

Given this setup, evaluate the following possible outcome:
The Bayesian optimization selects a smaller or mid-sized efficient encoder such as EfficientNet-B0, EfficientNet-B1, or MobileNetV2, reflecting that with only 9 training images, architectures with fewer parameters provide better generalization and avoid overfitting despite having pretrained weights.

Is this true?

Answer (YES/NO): NO